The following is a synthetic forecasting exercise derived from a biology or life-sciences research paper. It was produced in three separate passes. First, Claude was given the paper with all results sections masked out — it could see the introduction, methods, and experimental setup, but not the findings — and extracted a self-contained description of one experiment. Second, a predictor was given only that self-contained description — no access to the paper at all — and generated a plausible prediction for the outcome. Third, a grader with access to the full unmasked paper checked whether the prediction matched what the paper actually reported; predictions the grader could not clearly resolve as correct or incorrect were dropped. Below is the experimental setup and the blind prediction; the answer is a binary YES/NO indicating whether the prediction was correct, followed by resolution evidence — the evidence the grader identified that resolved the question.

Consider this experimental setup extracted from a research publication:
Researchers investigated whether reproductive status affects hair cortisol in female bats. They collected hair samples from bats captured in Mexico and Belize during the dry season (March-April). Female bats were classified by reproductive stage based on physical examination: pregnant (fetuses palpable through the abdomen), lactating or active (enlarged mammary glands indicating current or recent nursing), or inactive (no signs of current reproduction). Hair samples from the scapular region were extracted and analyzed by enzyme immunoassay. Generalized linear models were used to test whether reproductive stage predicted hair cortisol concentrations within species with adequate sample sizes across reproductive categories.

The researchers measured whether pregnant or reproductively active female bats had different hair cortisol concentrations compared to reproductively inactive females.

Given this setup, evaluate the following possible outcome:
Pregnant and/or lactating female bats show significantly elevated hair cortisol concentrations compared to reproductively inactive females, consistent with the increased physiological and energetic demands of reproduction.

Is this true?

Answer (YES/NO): NO